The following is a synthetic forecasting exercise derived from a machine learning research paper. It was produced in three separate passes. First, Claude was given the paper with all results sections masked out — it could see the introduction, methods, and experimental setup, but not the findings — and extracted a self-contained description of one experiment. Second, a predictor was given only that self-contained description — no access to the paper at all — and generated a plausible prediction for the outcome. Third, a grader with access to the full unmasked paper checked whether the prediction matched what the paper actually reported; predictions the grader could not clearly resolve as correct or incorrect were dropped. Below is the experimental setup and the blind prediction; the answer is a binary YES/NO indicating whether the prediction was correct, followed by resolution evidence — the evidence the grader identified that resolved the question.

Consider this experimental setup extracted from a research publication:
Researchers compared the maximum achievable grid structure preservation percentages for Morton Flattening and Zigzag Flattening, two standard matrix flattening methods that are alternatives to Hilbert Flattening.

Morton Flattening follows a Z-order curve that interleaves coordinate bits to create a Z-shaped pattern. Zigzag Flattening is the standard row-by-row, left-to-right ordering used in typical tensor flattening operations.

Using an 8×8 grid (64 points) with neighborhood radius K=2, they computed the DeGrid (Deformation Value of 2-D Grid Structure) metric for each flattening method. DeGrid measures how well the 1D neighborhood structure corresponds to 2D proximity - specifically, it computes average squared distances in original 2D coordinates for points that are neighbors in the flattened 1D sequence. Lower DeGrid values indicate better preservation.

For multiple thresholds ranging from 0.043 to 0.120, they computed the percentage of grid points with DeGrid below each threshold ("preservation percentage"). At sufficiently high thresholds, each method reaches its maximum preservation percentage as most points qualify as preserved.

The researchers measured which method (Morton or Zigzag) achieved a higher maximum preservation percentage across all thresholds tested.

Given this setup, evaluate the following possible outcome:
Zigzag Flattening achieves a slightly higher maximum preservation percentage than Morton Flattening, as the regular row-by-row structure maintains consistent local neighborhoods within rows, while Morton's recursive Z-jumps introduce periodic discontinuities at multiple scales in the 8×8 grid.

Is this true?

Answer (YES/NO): NO